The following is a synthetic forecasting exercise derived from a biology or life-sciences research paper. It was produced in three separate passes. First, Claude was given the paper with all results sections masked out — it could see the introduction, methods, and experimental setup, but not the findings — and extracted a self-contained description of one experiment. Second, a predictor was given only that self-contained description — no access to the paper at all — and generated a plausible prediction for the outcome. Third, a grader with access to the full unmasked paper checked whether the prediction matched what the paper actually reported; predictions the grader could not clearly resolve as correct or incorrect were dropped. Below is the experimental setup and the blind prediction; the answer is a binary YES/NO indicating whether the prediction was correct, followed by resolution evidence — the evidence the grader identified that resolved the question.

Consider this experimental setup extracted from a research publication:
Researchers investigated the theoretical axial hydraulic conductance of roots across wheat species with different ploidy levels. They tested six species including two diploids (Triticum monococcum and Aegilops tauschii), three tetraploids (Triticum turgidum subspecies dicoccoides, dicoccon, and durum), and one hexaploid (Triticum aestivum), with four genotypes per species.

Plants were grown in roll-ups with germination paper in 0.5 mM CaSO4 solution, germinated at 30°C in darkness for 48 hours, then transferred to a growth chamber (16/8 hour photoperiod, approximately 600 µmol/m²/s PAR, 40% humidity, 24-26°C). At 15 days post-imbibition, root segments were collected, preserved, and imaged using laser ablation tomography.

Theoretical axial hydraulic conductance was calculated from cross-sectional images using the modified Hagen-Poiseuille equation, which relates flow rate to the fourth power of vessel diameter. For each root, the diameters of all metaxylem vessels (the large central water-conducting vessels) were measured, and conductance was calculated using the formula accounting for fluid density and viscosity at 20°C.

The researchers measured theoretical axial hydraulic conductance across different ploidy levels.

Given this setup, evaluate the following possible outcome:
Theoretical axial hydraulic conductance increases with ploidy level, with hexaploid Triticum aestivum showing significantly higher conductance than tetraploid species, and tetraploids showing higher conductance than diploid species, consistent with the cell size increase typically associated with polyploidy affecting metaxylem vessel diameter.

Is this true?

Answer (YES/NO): NO